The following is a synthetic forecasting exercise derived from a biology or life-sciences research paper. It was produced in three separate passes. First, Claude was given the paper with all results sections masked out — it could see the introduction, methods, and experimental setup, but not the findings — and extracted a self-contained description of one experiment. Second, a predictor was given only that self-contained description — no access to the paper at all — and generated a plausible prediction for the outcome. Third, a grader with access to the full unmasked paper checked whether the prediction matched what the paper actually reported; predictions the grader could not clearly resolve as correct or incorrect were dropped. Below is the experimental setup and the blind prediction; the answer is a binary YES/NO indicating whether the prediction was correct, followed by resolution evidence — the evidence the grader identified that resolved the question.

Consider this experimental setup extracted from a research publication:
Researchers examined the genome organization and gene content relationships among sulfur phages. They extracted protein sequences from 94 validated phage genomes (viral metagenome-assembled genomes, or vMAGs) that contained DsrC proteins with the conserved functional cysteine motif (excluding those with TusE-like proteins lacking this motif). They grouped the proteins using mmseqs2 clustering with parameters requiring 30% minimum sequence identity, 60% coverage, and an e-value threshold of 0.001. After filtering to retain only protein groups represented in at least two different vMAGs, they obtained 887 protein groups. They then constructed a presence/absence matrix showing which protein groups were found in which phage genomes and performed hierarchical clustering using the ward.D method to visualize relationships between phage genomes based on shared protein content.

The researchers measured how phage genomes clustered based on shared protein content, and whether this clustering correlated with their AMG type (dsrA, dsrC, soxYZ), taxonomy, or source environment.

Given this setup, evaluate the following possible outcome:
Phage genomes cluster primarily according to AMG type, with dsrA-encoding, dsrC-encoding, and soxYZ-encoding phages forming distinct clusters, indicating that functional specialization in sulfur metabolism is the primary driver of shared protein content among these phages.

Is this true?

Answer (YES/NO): NO